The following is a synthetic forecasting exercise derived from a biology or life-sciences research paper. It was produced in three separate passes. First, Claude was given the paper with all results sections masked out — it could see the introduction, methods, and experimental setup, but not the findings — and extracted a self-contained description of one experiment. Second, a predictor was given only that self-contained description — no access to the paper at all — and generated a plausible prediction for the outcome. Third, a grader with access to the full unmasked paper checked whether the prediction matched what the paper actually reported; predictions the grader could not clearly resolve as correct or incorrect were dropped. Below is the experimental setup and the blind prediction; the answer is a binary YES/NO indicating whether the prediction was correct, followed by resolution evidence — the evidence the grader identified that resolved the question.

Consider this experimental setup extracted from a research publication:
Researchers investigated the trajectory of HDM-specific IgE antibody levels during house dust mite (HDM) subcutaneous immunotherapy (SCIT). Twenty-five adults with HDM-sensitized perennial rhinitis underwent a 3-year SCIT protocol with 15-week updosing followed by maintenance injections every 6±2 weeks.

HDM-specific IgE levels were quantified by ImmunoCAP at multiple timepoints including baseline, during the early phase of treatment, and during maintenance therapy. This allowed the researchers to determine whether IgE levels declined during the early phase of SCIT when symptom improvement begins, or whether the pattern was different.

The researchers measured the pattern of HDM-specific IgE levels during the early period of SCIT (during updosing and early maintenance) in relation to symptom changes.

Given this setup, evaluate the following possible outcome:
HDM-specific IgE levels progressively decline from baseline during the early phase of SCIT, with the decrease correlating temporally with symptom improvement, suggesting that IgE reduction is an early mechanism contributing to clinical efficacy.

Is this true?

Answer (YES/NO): NO